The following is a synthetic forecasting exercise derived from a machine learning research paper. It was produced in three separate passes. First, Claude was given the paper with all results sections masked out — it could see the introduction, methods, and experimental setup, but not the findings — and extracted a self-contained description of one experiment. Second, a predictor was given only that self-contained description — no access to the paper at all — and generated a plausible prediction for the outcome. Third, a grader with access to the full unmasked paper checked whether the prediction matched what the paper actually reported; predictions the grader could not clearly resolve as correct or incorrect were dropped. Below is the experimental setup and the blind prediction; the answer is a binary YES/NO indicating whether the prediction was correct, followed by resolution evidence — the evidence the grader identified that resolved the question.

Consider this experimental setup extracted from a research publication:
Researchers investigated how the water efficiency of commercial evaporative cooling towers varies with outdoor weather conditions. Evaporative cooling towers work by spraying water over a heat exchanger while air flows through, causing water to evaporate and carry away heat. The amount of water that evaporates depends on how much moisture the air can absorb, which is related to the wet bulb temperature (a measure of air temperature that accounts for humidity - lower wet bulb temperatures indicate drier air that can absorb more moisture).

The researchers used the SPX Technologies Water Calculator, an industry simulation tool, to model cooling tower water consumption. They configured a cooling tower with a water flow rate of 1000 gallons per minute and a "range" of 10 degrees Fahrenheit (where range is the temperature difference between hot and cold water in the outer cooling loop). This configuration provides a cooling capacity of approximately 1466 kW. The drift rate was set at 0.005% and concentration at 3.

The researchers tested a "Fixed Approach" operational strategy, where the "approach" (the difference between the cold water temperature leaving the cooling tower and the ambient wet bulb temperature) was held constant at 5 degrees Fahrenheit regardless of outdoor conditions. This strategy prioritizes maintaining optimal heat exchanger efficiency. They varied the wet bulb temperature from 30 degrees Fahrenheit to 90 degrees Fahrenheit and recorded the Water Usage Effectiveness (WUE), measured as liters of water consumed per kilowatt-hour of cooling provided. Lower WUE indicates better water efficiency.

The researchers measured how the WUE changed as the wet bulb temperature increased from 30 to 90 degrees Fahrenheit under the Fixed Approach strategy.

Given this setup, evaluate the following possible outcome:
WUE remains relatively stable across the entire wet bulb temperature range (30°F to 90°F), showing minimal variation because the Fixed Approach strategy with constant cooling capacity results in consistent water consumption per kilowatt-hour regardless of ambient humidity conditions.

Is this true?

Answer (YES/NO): NO